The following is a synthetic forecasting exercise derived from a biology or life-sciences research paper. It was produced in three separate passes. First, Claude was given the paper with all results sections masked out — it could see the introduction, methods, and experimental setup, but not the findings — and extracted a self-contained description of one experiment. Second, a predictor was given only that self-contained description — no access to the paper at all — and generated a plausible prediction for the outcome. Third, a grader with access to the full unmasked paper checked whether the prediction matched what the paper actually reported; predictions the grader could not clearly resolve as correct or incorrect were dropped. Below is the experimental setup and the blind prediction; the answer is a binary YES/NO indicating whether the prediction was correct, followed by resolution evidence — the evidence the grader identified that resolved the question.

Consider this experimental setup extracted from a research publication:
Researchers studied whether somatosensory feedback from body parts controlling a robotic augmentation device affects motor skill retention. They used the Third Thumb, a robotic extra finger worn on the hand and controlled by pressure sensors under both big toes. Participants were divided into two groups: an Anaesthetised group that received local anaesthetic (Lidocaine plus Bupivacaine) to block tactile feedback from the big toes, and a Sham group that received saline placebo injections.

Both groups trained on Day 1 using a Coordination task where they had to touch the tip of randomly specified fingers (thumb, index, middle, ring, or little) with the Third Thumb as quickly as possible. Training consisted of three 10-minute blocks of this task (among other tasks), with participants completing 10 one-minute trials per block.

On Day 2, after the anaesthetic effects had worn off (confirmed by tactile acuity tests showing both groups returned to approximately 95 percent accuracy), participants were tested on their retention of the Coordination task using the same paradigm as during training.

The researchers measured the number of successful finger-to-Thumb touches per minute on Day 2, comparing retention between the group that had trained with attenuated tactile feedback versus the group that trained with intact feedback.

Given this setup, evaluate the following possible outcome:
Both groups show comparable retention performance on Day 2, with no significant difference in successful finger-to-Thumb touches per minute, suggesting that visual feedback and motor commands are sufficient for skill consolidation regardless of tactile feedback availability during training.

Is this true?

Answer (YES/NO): NO